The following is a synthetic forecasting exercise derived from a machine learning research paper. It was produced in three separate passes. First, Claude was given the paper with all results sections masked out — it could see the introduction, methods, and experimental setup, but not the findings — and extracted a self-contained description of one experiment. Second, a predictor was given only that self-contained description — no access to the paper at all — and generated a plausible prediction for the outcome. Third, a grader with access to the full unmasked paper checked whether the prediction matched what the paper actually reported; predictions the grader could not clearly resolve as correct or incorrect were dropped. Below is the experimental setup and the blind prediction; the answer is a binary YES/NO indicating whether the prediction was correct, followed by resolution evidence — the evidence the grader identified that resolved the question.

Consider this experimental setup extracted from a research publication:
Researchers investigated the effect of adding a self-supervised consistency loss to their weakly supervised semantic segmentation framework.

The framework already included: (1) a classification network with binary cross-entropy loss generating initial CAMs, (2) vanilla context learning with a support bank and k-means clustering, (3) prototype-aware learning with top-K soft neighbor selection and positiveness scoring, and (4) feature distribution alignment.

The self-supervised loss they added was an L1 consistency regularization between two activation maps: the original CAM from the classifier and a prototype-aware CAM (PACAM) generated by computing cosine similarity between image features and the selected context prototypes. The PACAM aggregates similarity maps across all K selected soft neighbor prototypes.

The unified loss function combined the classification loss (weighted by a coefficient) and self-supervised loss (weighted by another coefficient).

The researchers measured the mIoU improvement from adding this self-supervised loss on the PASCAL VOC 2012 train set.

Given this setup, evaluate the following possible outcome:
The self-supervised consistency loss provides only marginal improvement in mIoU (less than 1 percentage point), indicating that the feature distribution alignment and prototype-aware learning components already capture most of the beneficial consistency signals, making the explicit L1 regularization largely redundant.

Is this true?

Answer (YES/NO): NO